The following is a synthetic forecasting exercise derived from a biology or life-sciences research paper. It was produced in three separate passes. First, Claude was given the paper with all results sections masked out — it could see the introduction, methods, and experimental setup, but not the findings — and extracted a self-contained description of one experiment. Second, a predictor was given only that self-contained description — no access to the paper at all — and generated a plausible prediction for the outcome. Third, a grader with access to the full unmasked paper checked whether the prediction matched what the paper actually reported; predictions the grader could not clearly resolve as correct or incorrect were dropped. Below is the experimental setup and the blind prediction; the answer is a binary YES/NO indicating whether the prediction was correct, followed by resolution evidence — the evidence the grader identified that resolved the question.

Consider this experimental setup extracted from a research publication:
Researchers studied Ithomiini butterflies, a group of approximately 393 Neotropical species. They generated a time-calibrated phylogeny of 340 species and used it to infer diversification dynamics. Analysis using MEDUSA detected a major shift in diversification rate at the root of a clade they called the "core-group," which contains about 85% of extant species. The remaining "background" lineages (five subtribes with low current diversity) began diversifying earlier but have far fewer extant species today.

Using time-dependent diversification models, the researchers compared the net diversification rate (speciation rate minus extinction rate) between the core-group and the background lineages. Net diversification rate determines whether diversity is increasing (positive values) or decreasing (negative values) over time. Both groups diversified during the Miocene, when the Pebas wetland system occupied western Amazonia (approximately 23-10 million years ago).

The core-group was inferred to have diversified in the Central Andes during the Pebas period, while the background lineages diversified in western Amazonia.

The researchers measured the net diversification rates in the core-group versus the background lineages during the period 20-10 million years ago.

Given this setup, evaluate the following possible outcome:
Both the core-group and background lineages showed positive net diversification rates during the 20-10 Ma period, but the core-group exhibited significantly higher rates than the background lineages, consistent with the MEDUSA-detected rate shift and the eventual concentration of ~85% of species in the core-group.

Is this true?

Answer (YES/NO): NO